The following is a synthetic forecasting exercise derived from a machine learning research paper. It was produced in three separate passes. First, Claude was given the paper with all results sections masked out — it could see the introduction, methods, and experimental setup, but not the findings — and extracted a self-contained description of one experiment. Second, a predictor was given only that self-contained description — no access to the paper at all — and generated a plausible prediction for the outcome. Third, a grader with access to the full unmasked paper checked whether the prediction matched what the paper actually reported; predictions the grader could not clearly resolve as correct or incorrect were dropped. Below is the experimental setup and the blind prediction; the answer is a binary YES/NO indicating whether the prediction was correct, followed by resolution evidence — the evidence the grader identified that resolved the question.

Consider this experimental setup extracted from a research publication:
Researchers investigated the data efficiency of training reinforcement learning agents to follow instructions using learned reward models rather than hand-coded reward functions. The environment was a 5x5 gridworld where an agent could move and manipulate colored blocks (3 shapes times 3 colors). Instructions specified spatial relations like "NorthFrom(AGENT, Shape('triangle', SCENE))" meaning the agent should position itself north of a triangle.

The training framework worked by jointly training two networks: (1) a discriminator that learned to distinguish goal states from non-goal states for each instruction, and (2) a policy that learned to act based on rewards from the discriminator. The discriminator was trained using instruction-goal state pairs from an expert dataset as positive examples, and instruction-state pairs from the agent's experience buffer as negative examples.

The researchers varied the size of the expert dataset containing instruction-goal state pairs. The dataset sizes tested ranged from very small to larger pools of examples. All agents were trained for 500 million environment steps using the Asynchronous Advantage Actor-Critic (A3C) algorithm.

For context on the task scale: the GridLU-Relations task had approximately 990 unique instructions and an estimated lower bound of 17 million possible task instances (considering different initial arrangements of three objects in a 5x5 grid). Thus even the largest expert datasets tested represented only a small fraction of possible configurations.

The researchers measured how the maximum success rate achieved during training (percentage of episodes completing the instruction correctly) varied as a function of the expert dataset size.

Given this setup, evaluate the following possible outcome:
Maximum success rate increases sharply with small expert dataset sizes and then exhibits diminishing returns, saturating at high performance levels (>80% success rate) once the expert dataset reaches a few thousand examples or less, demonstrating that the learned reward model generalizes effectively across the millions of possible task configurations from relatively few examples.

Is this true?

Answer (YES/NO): NO